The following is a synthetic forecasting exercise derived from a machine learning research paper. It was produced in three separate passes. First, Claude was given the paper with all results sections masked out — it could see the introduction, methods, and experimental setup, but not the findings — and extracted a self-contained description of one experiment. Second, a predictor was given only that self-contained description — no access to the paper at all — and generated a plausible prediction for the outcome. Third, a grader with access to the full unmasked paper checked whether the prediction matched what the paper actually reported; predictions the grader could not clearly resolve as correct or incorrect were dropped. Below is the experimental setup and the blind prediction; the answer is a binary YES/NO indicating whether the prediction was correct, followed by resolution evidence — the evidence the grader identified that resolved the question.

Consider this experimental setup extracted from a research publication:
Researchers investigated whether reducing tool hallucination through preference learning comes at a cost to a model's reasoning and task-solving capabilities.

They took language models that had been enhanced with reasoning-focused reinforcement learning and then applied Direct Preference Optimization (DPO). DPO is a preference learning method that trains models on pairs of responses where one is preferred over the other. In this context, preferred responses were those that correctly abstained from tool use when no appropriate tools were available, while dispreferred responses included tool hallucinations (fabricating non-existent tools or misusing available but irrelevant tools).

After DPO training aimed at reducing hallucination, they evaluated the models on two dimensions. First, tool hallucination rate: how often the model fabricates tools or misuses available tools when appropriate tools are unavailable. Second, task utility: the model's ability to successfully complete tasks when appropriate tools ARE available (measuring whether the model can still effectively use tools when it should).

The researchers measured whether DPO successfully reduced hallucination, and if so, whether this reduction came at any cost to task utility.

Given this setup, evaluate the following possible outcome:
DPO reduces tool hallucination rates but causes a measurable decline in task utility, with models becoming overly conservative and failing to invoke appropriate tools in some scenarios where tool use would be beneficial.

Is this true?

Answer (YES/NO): YES